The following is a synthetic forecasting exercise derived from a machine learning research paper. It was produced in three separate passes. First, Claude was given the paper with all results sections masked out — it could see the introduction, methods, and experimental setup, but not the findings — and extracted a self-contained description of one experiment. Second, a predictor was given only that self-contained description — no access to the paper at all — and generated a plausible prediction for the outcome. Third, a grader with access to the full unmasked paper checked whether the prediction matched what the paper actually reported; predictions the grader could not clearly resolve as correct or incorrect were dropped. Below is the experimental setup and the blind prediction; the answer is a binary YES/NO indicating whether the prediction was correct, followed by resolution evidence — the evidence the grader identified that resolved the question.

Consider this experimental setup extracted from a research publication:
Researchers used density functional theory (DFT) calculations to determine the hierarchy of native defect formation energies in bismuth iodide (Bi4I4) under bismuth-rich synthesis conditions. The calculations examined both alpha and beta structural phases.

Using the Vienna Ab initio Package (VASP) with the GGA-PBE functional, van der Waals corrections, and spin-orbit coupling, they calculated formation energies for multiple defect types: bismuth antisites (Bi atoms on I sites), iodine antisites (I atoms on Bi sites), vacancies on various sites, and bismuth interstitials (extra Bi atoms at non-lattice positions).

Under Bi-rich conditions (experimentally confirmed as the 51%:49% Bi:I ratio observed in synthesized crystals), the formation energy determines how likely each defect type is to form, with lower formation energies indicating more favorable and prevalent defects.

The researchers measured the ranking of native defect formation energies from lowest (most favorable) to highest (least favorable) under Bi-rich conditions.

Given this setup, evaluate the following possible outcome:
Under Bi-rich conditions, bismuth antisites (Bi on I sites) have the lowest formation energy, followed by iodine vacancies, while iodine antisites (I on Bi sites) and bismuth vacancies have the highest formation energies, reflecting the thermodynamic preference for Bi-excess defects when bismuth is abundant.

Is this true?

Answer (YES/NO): NO